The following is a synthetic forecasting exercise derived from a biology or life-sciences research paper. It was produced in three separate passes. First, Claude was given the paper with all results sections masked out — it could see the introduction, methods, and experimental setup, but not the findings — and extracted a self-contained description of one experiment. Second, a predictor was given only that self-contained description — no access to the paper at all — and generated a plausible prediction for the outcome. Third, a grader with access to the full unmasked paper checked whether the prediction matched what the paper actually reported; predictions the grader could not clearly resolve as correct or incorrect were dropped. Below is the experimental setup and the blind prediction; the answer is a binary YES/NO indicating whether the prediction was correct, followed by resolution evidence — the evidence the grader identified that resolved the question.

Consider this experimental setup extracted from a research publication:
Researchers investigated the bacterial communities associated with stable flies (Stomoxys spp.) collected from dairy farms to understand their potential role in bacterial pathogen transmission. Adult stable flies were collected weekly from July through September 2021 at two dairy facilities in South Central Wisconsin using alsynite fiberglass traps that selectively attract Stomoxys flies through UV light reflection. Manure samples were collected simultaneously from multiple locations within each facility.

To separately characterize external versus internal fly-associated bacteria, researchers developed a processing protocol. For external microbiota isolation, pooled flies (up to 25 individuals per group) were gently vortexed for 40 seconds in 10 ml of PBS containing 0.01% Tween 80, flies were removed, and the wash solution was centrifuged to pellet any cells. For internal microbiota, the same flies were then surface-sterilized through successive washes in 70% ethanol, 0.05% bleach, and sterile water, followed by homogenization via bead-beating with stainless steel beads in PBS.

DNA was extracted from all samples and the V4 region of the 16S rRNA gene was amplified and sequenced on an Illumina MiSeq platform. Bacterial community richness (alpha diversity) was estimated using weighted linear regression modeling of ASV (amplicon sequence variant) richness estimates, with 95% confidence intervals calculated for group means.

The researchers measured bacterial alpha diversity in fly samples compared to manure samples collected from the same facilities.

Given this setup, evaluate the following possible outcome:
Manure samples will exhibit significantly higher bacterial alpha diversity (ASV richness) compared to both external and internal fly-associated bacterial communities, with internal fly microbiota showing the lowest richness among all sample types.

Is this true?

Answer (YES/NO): NO